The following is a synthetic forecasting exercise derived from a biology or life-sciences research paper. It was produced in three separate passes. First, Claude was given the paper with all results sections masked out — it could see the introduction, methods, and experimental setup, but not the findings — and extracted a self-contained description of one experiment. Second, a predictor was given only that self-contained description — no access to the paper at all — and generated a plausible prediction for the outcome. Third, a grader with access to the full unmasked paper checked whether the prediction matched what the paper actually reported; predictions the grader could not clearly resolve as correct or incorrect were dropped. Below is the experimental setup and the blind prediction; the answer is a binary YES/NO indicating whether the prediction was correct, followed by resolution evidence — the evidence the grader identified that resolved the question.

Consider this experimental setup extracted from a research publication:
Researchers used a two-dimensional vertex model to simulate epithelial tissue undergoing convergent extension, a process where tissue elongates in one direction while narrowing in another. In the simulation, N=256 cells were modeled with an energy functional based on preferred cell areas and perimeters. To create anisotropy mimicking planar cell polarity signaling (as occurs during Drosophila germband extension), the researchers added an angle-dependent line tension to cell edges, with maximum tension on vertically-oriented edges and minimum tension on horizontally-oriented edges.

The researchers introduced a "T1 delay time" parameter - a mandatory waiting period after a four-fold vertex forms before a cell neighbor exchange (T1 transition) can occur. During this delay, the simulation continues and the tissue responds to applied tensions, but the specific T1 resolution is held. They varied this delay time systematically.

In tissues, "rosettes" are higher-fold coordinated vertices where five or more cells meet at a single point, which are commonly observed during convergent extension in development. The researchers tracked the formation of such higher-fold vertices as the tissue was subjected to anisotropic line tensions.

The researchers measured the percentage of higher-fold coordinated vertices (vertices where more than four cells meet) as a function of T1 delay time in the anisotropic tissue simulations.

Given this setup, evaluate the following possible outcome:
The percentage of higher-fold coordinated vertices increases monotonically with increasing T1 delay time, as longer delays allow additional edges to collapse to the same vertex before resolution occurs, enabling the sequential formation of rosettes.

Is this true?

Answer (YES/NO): NO